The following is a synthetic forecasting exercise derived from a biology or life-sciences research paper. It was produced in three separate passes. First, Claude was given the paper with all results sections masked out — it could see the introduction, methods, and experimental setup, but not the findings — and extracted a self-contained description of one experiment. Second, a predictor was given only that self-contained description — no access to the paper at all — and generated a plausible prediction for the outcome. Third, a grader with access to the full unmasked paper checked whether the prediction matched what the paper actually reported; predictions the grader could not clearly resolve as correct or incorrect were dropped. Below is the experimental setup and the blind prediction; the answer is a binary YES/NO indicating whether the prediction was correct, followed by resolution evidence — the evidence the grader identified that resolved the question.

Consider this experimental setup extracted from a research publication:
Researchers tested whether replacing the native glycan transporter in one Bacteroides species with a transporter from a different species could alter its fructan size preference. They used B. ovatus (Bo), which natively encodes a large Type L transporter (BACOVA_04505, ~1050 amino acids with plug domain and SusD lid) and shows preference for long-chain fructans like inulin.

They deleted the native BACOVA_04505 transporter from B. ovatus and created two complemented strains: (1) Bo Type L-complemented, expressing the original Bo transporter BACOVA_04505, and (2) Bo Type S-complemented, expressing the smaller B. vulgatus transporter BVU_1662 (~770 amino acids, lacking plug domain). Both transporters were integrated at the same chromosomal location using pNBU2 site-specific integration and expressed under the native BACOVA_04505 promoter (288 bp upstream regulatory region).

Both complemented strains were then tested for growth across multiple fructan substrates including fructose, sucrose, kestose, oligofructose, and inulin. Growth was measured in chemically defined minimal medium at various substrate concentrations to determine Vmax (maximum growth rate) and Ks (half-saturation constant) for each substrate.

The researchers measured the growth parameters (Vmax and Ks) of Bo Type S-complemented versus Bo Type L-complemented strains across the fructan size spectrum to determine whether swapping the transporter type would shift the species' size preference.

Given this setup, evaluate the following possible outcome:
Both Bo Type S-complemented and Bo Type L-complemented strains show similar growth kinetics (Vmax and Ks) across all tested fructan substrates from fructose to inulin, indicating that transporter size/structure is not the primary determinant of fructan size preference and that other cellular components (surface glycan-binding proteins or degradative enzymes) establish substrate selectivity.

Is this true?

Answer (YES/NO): NO